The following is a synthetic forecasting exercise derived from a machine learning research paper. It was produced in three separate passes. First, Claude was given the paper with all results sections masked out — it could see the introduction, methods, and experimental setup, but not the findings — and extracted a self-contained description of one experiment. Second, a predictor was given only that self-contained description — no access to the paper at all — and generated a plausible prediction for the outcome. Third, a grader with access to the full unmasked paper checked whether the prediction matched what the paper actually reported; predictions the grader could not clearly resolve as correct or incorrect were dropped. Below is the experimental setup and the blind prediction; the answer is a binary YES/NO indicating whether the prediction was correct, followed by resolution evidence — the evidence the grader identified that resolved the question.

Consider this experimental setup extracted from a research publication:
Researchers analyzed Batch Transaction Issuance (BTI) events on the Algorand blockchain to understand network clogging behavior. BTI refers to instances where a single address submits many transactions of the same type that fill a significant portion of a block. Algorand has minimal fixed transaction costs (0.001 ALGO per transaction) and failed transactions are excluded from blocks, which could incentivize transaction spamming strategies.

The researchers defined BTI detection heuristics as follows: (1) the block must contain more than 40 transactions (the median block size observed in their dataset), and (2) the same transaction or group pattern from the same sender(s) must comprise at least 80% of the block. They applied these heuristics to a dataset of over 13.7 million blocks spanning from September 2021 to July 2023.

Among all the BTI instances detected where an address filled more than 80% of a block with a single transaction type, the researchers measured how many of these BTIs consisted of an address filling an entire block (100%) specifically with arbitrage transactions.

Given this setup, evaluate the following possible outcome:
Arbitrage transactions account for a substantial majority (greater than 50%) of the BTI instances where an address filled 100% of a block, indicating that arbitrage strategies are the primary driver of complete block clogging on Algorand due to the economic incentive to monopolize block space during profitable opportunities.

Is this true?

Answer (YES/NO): NO